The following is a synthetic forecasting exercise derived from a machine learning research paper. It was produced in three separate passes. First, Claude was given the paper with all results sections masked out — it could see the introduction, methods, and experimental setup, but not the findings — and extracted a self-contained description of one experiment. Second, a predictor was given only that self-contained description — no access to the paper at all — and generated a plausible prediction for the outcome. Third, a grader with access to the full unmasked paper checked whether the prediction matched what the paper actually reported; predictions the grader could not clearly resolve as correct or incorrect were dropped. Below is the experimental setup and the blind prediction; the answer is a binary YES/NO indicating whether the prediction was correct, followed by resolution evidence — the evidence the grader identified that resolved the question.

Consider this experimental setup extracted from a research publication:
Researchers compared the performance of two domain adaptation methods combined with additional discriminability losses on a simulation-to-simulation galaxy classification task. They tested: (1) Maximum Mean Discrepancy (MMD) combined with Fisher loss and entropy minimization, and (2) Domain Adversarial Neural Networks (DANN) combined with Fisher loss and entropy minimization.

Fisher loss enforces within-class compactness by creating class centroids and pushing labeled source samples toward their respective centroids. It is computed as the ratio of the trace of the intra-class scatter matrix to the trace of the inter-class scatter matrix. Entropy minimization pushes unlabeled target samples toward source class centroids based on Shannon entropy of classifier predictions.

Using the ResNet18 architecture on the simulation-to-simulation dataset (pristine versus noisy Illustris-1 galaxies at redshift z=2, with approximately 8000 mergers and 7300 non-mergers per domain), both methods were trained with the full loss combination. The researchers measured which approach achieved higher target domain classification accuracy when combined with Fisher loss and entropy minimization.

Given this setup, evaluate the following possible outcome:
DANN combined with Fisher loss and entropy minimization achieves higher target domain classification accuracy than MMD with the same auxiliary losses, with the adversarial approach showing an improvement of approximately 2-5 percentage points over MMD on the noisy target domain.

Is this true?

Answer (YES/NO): NO